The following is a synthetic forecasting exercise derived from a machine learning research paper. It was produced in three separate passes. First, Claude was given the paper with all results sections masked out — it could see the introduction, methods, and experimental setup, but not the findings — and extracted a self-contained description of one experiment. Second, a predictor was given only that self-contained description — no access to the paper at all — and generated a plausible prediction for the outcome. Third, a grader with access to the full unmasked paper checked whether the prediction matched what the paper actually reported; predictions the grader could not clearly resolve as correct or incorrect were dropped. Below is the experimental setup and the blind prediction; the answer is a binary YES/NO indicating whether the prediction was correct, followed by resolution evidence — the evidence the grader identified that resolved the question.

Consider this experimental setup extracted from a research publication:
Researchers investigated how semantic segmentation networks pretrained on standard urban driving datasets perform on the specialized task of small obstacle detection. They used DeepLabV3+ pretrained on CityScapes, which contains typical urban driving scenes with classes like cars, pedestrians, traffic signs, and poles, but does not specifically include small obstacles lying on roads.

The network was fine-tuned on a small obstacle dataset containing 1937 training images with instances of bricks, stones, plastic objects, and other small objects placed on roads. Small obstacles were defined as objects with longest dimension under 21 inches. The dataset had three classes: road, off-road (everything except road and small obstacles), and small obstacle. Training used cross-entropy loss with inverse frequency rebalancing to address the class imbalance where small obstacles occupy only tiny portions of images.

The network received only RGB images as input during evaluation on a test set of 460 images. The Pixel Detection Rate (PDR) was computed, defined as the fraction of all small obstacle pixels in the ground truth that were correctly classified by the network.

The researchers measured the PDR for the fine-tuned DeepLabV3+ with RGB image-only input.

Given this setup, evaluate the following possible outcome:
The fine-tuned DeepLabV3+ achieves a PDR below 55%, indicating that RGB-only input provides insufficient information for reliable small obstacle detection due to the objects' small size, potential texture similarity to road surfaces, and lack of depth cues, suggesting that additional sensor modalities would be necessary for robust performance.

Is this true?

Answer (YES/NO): YES